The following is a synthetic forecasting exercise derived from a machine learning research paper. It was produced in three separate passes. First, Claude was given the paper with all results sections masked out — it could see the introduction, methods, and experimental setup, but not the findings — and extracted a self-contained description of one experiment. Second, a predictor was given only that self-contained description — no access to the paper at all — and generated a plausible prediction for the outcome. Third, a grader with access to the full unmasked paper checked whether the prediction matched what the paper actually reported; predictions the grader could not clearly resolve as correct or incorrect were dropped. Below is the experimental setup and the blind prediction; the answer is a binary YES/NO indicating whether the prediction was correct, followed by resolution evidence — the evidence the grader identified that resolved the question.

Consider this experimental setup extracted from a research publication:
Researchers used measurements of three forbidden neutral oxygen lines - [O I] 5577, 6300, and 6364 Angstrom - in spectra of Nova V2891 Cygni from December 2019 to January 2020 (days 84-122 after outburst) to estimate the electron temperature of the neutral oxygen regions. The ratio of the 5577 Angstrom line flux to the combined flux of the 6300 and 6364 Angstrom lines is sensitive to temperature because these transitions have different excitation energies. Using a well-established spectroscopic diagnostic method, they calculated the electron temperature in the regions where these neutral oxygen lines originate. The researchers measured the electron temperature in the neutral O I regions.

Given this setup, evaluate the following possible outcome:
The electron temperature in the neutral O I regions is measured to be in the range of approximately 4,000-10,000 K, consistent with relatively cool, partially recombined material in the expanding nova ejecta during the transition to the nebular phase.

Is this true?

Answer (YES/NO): YES